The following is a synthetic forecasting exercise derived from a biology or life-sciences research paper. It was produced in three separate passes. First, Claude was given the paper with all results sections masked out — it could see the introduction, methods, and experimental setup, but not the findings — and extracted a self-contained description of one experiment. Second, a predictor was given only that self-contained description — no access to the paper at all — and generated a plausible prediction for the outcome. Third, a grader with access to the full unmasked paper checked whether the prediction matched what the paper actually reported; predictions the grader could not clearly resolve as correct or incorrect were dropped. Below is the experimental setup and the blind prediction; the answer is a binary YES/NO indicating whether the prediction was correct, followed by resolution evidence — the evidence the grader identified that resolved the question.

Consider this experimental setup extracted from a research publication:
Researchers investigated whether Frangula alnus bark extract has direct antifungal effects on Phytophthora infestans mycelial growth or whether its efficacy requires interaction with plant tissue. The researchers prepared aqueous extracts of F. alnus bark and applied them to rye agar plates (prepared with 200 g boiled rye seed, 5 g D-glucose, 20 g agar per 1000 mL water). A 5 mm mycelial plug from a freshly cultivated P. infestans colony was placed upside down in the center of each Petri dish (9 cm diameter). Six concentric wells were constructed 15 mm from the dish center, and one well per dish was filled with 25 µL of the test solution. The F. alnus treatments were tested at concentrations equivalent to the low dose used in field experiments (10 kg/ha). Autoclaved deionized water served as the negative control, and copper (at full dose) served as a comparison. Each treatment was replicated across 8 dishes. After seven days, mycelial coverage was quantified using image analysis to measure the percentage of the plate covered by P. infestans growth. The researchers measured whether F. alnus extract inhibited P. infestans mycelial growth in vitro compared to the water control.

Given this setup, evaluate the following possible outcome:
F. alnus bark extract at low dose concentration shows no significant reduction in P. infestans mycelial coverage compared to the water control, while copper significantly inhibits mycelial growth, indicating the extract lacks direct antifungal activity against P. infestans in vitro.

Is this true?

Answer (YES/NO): YES